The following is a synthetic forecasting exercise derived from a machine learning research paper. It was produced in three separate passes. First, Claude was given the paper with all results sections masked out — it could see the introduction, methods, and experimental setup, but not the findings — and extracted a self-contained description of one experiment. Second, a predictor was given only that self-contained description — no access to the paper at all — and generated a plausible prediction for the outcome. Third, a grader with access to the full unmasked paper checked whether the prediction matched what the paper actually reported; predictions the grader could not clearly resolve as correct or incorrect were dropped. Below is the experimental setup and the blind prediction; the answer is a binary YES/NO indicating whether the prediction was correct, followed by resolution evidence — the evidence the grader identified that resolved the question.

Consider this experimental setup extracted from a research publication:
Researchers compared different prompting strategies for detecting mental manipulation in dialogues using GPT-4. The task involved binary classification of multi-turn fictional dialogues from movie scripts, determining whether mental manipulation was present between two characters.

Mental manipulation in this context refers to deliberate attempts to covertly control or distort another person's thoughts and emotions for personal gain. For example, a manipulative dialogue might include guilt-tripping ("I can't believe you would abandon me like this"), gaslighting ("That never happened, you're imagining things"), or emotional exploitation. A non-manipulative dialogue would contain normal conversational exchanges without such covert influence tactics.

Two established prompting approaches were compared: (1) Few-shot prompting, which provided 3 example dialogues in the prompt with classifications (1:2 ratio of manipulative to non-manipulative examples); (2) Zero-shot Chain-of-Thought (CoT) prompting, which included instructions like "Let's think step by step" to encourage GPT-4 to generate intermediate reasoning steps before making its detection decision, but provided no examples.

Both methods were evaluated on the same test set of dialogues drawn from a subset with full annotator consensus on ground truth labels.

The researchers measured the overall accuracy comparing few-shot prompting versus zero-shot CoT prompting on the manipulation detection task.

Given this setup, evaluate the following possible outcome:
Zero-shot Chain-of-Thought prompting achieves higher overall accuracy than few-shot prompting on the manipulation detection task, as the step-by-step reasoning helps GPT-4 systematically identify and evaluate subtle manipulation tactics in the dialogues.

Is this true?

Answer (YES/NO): YES